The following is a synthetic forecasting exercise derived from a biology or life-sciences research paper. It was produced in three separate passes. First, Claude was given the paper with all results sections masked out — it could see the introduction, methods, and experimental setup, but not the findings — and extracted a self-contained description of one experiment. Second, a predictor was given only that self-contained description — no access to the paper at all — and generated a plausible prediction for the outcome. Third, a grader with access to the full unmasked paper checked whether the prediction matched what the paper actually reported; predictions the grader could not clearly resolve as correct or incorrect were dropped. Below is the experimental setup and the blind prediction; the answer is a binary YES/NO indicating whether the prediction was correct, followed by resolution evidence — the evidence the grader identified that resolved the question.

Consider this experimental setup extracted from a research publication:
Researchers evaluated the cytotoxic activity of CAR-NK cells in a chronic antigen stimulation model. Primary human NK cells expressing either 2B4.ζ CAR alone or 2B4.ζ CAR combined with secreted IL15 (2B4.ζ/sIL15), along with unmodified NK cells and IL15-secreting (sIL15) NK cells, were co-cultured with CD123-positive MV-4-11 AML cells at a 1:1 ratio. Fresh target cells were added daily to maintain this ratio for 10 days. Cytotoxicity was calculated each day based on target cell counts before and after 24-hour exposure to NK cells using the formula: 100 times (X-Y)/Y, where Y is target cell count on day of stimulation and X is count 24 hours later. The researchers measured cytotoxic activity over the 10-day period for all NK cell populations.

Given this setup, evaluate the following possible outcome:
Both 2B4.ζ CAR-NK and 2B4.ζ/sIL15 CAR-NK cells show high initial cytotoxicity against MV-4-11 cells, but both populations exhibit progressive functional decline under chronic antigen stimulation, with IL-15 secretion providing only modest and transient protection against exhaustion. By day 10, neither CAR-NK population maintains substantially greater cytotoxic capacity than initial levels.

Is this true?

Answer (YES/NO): NO